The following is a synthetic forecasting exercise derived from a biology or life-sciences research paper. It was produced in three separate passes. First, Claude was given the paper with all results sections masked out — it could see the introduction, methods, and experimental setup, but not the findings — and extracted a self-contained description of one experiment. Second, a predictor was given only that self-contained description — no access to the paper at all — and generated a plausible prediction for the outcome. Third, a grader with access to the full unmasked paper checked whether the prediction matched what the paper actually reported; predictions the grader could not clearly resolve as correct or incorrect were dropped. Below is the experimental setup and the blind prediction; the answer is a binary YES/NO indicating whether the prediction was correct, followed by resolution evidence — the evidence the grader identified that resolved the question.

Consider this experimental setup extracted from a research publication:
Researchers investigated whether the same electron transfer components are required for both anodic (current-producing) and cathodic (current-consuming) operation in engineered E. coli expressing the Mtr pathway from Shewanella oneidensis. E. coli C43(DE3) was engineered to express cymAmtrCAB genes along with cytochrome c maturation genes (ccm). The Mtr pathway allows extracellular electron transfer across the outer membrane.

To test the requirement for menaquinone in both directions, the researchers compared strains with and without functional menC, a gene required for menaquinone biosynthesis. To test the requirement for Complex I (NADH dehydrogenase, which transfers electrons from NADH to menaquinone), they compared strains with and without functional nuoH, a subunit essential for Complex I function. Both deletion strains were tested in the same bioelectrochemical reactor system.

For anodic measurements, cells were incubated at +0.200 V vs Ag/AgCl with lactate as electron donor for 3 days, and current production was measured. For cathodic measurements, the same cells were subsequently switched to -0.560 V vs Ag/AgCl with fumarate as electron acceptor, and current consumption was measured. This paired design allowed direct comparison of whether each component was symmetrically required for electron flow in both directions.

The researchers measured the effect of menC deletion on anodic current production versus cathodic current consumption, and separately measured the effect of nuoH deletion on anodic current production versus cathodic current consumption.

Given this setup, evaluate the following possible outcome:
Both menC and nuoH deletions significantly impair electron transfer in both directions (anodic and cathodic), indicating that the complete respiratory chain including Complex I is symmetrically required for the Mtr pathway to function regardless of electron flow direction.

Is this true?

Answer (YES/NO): NO